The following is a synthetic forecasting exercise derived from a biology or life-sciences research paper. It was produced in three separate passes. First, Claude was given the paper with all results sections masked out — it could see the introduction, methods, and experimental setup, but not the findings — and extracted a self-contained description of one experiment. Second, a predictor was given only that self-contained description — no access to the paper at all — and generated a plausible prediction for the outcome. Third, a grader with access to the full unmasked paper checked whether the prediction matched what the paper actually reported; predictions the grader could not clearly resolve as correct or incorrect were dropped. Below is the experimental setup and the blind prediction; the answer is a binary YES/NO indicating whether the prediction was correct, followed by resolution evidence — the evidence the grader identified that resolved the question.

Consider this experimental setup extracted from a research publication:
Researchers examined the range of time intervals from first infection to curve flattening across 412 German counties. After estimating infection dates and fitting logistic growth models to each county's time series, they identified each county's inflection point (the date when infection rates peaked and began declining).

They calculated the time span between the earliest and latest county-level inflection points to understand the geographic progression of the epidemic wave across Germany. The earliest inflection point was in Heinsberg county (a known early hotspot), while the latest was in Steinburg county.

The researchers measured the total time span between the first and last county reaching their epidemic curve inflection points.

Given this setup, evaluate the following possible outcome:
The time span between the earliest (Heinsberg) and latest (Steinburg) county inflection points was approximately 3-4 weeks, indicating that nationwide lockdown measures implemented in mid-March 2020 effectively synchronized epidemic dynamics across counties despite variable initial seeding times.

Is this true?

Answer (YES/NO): NO